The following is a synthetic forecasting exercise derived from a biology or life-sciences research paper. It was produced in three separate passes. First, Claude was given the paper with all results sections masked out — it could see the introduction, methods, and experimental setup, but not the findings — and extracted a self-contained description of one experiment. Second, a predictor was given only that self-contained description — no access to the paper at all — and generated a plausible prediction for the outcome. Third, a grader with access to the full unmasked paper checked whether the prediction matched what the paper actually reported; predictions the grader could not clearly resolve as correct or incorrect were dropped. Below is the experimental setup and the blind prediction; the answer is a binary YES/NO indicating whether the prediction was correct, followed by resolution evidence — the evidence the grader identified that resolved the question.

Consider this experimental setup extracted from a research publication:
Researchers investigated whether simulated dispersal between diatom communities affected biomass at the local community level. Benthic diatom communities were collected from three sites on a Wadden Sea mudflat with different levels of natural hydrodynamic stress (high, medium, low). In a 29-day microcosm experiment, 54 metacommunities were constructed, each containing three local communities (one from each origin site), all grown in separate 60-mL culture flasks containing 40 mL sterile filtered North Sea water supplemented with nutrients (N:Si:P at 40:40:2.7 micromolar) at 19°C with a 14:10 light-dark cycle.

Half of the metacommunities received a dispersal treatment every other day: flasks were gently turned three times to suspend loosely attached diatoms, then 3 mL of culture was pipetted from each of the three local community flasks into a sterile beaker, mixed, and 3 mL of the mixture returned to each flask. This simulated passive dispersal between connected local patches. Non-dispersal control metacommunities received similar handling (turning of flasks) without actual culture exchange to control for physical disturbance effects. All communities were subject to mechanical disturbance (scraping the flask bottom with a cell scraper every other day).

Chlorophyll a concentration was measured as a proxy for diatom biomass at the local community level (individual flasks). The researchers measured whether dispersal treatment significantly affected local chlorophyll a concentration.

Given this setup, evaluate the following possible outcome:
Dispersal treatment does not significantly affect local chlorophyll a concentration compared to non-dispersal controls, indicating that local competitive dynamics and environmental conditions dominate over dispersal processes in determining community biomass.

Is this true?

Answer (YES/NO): NO